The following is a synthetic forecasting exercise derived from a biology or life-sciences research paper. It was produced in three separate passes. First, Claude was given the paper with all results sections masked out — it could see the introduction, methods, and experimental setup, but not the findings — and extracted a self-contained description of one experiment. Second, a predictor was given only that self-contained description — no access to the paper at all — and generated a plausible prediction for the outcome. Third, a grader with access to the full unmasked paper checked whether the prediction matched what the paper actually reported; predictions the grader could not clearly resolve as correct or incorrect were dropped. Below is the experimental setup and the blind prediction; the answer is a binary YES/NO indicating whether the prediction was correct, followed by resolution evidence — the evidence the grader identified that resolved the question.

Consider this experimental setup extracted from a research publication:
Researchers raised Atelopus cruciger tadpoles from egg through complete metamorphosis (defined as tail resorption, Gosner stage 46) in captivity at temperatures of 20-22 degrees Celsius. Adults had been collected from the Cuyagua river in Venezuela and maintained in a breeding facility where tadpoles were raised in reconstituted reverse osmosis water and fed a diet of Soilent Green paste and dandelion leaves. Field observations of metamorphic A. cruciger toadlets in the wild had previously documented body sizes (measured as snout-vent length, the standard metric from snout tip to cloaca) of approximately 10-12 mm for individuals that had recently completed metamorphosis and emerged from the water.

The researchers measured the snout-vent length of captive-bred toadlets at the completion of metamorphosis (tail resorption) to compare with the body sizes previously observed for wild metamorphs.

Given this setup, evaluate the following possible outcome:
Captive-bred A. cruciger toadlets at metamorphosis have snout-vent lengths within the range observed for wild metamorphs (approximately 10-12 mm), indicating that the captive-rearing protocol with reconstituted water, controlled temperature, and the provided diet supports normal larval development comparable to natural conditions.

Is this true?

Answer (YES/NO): NO